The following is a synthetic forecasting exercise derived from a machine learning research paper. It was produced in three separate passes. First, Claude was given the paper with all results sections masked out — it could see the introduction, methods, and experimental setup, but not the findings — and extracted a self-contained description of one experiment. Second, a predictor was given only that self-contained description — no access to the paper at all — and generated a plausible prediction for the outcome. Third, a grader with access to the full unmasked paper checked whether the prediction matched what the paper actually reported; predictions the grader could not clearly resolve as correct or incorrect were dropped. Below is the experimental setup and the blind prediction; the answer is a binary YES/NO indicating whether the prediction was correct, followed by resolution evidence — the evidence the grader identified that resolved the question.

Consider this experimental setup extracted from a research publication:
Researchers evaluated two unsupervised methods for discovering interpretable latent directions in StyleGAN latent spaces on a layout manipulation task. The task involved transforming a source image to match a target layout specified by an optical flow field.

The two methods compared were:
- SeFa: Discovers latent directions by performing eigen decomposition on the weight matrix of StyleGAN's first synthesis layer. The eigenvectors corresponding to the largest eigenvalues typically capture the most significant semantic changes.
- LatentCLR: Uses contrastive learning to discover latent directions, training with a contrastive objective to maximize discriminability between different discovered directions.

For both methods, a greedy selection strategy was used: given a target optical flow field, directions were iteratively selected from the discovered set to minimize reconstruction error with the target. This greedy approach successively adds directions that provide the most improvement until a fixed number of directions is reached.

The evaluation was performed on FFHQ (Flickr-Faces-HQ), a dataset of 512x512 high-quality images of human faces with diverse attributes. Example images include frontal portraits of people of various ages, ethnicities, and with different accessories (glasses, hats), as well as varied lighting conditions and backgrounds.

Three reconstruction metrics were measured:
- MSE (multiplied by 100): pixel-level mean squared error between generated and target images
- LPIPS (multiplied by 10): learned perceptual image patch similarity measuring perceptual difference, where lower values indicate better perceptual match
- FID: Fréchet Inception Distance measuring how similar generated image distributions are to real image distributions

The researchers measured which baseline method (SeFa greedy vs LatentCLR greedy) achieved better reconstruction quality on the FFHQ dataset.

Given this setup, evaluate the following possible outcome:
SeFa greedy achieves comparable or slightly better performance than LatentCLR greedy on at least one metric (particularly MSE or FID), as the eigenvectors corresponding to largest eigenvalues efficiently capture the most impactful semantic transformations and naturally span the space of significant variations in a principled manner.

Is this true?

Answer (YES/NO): YES